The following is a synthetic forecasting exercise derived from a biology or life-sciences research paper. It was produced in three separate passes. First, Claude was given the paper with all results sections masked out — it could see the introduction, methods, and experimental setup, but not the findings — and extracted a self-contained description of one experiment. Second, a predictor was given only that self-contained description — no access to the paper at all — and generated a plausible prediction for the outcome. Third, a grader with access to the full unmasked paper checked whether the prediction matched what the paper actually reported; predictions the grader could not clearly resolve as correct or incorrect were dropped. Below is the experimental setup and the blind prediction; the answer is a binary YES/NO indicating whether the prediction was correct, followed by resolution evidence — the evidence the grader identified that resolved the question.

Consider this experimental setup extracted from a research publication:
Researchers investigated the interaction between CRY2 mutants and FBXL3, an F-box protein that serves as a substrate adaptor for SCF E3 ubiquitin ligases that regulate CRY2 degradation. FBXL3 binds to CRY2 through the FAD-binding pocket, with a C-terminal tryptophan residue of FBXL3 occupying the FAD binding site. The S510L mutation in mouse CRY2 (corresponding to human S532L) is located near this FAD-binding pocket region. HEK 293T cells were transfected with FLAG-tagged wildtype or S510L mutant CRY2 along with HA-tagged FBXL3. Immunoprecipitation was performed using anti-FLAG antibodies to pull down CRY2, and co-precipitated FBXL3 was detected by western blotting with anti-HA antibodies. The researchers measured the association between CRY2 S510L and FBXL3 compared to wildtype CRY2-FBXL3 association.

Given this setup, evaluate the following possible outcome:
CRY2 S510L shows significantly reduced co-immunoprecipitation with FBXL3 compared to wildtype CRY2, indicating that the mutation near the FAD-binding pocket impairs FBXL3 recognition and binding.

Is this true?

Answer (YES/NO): YES